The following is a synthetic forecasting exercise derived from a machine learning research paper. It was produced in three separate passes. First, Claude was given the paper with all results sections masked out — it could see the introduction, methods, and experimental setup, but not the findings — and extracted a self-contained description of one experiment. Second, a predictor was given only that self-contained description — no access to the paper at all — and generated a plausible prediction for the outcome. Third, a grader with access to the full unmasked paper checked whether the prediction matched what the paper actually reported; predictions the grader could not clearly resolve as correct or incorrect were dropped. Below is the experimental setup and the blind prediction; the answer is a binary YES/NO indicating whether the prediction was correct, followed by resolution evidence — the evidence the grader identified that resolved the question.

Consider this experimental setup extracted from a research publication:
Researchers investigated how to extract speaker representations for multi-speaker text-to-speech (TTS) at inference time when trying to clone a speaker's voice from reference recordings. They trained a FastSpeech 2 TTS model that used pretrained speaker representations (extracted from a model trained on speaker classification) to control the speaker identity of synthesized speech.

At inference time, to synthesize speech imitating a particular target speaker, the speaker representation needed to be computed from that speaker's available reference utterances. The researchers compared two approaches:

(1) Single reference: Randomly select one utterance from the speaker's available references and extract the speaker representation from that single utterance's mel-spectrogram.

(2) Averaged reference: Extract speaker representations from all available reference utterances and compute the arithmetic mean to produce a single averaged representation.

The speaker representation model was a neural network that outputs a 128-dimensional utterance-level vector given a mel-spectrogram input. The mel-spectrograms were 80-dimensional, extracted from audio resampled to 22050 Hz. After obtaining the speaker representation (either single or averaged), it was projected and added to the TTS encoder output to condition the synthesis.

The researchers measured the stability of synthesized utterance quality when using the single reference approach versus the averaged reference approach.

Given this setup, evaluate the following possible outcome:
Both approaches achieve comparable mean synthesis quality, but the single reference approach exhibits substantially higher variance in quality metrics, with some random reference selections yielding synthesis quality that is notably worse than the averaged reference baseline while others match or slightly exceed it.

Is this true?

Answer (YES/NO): NO